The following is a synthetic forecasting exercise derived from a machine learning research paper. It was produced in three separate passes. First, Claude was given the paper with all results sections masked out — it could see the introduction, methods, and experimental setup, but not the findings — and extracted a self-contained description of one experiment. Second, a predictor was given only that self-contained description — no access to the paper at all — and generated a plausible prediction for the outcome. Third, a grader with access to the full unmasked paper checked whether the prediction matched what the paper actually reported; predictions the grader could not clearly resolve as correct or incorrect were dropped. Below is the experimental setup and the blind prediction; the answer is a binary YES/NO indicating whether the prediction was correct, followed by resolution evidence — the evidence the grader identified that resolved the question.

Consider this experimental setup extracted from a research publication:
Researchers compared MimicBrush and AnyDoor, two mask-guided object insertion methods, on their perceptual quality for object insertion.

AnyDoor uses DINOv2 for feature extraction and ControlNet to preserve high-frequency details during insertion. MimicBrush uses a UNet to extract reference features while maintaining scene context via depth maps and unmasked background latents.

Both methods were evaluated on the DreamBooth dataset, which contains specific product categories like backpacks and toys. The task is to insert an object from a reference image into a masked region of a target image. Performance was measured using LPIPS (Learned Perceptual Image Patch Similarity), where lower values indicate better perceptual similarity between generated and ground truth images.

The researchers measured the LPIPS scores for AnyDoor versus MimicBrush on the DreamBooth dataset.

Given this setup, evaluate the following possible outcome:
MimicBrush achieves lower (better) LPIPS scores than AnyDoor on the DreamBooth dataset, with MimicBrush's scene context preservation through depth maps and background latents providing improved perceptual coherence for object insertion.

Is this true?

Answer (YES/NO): YES